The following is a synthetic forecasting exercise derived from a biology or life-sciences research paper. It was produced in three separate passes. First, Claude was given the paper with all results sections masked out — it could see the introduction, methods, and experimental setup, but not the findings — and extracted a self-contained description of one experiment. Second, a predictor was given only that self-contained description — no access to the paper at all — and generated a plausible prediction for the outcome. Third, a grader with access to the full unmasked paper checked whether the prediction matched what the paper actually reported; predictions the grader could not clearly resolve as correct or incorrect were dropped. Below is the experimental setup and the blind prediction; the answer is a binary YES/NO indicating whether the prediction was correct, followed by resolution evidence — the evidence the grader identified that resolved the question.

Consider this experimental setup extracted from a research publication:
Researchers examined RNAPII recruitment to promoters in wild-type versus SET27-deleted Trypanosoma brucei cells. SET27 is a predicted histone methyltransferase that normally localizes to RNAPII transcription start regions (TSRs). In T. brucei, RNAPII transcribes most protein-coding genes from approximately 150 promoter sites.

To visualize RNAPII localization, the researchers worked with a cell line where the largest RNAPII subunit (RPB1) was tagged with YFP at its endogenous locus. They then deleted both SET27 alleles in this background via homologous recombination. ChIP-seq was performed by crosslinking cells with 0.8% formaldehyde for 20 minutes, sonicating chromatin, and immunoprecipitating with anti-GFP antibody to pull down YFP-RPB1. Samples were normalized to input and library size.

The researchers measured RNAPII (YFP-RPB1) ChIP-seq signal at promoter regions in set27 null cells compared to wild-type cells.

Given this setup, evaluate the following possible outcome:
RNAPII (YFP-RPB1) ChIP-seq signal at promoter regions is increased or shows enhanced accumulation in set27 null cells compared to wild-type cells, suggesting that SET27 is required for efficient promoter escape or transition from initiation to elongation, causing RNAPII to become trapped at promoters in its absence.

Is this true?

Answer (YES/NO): NO